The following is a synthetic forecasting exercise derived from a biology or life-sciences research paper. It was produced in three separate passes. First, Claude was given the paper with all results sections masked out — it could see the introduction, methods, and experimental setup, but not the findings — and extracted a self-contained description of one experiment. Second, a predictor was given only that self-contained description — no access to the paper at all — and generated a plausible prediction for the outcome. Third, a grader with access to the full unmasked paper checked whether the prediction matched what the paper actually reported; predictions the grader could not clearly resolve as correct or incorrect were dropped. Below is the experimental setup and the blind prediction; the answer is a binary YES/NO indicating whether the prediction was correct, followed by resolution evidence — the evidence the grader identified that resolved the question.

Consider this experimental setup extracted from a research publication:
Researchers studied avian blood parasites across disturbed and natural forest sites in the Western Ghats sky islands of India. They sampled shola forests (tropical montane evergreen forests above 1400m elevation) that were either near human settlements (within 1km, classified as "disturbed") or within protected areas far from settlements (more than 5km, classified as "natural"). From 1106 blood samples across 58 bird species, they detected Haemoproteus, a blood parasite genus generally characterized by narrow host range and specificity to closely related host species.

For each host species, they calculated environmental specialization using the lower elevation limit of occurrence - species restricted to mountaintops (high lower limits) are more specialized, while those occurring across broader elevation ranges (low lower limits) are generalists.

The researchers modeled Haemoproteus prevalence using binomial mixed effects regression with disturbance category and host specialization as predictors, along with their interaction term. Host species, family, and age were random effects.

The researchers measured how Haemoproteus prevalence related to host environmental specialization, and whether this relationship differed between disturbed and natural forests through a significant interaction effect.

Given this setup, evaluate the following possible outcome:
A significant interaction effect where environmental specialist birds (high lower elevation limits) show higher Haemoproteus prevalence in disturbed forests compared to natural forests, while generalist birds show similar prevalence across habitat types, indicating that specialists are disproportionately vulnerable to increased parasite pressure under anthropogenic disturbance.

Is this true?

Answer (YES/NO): NO